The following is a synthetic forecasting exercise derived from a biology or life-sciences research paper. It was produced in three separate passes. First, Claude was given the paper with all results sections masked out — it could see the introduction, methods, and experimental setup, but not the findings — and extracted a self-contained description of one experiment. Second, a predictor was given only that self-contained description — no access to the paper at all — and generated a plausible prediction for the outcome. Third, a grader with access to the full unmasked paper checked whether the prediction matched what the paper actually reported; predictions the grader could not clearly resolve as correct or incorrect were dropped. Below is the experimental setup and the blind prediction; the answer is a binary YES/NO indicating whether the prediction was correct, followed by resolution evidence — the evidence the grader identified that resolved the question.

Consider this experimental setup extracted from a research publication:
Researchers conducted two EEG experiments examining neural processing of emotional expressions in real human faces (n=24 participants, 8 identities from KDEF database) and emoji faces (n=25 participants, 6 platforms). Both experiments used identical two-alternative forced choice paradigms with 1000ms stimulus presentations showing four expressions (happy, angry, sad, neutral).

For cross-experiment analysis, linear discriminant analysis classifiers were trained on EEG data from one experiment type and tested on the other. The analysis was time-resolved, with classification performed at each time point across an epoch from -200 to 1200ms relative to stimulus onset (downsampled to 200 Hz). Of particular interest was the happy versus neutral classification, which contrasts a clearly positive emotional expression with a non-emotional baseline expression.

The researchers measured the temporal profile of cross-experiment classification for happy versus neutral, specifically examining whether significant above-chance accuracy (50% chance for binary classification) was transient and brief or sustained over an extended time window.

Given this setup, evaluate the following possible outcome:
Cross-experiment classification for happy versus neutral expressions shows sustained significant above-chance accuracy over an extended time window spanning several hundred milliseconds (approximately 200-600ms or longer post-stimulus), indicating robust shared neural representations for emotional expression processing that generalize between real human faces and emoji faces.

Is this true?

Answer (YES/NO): NO